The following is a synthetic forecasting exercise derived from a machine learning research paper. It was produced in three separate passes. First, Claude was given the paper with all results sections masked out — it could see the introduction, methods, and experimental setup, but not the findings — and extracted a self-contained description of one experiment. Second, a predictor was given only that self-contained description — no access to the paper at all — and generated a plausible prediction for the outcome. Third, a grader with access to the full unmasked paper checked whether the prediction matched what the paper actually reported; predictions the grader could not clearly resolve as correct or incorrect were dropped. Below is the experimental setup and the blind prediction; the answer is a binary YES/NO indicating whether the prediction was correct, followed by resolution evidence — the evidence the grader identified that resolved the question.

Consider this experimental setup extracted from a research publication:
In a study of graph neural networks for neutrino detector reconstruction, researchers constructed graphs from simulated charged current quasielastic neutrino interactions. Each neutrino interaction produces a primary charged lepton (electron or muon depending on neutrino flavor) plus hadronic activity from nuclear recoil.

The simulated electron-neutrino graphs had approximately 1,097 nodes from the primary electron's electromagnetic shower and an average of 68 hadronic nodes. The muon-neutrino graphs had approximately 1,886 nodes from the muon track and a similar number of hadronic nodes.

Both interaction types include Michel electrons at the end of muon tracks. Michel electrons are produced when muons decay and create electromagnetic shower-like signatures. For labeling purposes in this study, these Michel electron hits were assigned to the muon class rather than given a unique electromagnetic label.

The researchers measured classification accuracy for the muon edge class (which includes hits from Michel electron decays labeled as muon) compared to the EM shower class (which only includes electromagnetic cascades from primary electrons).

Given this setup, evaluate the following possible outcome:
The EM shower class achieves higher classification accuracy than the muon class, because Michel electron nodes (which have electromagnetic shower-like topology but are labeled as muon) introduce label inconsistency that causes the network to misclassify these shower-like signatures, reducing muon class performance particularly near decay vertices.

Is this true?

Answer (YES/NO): YES